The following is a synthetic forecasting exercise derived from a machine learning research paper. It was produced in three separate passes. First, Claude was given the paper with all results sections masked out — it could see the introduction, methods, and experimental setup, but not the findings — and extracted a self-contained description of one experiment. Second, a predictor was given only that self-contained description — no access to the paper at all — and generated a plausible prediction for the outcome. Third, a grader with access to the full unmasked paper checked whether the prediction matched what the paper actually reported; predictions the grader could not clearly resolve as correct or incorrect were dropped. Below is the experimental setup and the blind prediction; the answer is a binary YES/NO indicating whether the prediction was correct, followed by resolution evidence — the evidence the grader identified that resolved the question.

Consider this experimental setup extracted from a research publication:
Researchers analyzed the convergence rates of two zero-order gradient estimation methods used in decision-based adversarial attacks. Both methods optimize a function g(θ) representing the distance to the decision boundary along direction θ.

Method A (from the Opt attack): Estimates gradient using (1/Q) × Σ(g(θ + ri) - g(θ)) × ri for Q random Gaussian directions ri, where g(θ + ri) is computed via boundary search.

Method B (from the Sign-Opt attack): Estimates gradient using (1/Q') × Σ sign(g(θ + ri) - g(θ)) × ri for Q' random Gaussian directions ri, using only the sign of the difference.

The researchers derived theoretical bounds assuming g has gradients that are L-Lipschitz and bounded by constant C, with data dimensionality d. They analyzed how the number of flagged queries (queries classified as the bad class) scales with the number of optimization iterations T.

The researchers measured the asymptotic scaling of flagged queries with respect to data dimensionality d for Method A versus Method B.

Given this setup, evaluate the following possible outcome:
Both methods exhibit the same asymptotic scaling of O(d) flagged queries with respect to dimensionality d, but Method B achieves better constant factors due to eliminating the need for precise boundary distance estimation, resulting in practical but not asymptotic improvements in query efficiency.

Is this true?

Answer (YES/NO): NO